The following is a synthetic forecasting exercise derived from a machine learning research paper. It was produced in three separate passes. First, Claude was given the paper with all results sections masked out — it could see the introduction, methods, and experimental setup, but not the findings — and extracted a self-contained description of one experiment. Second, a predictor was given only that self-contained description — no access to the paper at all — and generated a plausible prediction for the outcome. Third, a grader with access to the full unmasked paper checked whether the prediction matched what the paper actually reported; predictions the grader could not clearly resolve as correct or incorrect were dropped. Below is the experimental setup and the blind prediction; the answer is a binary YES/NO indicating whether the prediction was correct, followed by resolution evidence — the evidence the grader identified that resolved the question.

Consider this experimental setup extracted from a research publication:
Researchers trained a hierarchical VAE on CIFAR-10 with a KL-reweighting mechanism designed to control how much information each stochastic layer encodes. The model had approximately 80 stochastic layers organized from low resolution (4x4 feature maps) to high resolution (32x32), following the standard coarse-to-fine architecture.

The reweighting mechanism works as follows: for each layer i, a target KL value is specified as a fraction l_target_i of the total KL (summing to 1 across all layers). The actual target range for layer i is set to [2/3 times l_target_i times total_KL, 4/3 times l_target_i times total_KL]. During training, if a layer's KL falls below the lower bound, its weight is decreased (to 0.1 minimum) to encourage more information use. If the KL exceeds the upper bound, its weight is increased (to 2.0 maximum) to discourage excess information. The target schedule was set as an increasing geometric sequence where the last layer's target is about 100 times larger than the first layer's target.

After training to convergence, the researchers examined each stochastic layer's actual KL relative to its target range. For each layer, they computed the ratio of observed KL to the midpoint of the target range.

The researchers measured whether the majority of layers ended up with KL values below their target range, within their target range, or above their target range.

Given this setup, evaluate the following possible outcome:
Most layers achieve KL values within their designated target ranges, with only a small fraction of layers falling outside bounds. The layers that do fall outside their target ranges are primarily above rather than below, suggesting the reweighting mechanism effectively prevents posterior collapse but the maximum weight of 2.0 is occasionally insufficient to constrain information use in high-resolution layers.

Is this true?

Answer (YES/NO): NO